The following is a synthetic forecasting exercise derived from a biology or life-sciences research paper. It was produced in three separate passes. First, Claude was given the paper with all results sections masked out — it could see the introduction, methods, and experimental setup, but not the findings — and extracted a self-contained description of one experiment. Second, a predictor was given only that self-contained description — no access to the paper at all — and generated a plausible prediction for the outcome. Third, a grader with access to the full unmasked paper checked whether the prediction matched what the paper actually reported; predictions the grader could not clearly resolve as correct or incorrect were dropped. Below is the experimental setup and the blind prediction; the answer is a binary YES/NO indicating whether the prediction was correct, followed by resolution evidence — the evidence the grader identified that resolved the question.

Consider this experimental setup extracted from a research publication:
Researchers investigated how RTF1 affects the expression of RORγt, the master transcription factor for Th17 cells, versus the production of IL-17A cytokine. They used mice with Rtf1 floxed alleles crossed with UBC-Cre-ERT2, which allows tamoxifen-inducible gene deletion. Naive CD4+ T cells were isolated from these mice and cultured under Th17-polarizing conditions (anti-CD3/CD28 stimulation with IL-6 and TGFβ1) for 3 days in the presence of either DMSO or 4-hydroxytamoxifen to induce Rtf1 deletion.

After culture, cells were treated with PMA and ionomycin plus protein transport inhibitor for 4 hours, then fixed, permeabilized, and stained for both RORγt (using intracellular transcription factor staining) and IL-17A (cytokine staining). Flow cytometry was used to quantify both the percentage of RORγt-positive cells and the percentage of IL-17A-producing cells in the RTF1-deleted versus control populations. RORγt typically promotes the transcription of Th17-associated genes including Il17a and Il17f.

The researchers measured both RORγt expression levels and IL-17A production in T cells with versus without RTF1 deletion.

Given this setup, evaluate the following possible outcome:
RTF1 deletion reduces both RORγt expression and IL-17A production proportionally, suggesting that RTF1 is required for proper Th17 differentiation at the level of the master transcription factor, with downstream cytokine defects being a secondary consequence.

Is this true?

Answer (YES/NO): NO